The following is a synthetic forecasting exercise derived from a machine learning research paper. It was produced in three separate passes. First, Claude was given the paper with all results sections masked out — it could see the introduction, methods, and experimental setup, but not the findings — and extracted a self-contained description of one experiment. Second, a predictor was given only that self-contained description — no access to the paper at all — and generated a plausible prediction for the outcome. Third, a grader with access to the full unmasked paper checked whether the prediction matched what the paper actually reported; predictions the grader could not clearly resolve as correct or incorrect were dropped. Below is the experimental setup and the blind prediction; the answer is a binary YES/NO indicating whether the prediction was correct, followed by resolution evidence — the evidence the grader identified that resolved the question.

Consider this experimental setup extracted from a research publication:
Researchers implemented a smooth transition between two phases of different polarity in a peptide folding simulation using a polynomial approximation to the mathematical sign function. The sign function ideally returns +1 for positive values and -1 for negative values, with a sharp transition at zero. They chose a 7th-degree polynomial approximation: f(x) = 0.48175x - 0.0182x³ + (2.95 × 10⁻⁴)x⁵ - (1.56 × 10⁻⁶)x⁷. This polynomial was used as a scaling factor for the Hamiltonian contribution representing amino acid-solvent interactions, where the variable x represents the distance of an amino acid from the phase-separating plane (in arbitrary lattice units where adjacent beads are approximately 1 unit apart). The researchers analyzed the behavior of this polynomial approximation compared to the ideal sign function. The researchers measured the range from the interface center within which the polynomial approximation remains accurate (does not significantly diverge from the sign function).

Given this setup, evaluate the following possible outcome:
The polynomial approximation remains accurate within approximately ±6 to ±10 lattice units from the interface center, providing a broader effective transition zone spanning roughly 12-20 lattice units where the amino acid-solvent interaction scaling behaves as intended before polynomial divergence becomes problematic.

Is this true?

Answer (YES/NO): YES